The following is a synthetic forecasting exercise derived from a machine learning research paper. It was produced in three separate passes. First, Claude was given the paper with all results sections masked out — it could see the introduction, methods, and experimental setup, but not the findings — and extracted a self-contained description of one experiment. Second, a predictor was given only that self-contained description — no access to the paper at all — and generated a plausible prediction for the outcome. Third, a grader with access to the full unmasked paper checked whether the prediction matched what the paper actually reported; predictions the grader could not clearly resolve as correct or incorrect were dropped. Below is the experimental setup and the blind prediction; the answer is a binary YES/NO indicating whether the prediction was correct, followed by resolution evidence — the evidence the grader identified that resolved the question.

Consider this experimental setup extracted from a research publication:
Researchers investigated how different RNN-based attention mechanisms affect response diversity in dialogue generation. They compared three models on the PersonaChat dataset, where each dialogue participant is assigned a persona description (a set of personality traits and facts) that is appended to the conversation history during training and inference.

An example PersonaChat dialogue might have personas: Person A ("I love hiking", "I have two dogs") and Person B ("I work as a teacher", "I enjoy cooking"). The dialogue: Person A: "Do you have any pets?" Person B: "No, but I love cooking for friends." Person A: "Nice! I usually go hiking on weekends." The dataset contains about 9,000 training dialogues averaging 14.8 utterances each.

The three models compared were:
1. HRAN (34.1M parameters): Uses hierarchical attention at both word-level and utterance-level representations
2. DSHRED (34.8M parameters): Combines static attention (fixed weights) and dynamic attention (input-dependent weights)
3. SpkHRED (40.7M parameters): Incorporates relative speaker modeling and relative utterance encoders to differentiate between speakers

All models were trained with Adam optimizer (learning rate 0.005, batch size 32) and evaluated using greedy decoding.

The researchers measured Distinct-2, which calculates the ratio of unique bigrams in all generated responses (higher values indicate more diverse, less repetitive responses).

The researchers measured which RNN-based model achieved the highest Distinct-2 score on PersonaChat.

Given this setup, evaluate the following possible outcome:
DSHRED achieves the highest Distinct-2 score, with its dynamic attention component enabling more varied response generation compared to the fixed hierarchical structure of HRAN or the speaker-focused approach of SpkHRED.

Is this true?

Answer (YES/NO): YES